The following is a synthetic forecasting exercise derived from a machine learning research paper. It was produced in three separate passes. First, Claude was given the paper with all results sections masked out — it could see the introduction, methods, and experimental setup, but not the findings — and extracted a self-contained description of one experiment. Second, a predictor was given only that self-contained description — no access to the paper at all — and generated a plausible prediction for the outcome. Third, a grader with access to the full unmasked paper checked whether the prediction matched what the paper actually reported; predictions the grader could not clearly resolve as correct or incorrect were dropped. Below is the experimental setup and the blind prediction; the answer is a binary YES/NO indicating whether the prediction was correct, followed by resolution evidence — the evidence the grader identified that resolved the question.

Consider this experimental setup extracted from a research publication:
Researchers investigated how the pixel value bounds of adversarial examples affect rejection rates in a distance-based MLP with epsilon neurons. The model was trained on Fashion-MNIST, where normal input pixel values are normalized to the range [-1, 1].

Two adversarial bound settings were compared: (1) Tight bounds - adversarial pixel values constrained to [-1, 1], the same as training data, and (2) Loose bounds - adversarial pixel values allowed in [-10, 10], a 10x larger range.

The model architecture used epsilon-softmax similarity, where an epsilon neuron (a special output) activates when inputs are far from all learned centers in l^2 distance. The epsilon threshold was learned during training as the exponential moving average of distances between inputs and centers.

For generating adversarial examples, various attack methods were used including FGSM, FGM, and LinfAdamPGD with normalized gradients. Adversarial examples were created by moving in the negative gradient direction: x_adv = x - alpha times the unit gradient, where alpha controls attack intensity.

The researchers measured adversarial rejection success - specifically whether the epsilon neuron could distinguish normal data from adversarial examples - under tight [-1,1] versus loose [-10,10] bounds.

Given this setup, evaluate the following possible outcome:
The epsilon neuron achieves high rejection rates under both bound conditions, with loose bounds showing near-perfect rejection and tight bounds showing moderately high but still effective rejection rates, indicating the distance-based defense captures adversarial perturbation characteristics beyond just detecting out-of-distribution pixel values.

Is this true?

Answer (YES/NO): NO